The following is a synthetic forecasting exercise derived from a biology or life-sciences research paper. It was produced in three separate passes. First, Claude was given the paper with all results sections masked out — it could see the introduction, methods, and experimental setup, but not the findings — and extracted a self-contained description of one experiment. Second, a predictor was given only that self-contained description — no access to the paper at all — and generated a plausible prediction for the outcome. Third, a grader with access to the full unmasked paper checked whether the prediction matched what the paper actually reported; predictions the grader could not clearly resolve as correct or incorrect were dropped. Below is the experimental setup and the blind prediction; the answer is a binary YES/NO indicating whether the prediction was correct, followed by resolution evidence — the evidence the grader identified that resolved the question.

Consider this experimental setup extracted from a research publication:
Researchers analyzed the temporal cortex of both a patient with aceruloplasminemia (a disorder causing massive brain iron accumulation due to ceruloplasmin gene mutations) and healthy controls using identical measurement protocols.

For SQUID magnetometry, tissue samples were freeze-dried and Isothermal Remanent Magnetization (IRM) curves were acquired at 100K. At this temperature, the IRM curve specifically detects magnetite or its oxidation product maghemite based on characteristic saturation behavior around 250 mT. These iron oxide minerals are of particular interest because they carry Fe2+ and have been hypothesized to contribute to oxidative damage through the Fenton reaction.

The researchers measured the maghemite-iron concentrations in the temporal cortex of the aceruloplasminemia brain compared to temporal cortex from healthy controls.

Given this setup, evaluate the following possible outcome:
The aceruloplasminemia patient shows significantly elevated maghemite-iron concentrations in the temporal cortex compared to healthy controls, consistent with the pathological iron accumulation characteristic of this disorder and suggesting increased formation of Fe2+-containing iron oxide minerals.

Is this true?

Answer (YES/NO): YES